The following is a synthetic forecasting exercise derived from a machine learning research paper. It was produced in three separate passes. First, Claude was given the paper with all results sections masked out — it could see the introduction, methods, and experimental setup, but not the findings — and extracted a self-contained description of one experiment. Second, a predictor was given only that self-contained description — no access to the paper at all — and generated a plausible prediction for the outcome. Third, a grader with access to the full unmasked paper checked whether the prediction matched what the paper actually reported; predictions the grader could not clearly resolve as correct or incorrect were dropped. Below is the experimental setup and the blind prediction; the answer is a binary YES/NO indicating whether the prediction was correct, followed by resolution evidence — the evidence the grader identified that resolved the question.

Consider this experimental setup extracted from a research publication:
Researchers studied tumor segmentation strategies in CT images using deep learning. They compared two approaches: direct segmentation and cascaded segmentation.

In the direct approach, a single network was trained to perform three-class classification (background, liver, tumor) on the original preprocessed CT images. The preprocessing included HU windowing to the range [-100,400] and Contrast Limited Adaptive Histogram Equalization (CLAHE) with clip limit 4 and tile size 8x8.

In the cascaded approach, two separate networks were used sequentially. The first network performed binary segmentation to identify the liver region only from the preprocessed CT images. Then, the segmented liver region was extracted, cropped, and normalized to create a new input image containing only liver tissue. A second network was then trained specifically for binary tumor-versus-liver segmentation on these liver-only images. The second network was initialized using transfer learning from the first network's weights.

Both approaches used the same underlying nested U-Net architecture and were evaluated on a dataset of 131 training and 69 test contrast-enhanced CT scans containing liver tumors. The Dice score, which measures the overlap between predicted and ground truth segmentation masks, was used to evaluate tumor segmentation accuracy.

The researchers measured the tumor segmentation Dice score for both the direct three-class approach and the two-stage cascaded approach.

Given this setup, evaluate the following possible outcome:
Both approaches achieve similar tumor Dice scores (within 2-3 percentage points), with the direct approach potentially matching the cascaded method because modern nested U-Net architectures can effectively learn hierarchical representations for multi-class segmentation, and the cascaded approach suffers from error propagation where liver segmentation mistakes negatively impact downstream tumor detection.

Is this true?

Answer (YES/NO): NO